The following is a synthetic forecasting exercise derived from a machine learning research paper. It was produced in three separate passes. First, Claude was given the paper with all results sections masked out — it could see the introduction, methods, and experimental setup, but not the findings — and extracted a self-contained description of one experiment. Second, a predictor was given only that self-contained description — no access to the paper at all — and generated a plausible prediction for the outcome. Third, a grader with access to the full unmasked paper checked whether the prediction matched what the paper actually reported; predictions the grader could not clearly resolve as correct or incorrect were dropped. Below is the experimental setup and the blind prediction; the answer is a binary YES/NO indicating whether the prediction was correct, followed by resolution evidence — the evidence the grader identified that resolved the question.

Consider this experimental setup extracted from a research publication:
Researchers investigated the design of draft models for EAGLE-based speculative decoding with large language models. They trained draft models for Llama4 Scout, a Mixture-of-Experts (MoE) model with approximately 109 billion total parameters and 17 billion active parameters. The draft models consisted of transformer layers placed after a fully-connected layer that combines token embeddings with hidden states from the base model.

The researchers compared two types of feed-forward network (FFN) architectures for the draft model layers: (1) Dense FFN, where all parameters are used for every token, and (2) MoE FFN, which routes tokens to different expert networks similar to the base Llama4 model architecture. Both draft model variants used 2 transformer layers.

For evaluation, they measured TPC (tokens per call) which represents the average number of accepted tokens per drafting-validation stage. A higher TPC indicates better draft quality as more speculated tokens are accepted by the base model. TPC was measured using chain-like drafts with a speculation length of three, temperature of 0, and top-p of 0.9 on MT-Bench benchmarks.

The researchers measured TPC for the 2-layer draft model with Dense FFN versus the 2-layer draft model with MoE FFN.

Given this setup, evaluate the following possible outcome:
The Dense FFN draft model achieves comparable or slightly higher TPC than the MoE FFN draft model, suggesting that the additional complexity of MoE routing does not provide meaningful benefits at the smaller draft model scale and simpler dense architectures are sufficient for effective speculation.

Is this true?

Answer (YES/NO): YES